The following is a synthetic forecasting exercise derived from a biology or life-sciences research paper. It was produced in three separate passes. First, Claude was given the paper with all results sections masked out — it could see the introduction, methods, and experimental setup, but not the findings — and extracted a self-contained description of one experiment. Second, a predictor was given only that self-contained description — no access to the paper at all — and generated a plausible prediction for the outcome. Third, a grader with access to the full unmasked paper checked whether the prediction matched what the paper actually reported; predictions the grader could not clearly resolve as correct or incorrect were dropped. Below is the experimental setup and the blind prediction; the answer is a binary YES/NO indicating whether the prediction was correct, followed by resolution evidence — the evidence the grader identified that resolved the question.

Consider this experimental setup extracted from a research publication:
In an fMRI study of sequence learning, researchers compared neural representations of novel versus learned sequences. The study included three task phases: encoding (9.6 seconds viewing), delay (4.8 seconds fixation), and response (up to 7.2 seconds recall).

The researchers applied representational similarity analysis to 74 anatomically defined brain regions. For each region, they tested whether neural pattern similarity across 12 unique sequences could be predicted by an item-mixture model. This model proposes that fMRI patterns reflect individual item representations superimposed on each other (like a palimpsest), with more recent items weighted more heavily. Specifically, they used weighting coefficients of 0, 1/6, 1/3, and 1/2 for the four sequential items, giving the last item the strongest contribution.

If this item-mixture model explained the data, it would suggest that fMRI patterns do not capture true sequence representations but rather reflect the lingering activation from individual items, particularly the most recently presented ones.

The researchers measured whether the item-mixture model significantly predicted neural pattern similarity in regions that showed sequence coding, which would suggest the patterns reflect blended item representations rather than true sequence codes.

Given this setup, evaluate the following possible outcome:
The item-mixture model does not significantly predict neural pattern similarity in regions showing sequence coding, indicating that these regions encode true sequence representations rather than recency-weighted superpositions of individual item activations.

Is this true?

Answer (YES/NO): YES